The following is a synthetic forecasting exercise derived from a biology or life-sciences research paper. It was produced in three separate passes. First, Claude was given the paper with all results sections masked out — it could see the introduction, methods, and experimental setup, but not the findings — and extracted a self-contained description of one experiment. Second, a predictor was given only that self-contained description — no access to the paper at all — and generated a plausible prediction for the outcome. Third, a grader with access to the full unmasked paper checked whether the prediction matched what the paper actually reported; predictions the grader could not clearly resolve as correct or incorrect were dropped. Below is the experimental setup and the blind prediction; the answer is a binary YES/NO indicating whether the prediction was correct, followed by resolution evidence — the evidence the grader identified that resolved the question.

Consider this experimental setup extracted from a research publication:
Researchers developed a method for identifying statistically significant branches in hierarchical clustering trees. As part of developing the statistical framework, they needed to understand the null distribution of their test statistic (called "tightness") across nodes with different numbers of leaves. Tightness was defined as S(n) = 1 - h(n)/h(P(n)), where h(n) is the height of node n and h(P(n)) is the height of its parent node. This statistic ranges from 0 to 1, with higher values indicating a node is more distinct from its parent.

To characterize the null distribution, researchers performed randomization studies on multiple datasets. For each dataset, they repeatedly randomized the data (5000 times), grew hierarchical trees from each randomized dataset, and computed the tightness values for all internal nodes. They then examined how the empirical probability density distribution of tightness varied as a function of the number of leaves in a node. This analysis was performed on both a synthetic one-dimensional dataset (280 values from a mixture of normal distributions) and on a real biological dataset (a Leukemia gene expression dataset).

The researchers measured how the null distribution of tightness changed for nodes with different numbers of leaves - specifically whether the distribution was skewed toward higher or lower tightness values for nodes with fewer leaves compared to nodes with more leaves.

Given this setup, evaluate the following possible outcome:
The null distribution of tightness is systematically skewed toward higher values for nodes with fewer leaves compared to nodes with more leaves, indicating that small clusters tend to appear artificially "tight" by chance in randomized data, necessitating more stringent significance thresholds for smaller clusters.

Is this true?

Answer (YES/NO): YES